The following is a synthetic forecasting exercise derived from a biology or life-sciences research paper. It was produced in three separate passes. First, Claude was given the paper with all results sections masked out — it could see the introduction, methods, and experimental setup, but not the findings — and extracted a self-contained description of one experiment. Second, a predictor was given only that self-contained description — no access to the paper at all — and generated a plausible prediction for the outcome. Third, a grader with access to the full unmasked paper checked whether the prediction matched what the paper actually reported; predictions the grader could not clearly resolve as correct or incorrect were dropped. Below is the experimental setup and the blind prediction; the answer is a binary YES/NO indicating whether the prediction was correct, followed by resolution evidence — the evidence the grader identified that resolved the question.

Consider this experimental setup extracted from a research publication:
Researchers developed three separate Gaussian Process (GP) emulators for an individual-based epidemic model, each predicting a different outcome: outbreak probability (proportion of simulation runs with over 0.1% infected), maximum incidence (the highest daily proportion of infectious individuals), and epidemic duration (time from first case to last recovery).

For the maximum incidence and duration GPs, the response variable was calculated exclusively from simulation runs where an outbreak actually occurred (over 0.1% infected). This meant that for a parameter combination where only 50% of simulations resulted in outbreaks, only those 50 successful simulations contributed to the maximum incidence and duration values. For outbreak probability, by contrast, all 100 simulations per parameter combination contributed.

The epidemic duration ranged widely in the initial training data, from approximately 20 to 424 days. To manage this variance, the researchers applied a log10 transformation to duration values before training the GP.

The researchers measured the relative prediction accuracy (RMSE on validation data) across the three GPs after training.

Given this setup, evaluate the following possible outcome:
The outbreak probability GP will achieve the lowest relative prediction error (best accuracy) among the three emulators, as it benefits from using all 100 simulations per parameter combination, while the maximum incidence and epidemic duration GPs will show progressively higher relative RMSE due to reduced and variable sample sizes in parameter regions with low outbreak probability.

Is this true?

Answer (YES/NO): NO